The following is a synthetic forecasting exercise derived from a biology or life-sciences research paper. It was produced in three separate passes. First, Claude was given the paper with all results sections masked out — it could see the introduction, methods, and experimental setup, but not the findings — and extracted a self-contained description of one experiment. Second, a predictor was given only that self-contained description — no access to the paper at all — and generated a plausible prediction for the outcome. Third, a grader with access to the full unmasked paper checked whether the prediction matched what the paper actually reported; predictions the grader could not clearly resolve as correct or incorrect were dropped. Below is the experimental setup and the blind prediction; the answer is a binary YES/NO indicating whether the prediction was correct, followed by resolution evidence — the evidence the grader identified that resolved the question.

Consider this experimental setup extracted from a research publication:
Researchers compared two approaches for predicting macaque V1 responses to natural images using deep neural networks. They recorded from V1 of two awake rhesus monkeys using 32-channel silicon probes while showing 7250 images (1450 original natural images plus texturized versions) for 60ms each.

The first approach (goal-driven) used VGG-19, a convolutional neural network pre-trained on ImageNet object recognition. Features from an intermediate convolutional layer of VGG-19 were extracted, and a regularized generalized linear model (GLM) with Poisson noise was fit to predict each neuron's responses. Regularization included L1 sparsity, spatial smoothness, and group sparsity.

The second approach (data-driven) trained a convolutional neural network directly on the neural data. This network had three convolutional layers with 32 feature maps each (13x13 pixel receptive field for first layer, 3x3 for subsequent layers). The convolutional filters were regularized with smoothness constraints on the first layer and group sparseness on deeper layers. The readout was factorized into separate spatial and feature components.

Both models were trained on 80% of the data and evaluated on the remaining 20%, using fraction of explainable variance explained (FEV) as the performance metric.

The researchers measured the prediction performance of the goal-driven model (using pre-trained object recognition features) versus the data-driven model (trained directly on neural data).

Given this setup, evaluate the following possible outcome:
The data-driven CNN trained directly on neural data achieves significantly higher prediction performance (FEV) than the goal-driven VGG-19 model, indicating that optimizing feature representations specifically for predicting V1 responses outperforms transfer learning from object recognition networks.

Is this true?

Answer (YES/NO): NO